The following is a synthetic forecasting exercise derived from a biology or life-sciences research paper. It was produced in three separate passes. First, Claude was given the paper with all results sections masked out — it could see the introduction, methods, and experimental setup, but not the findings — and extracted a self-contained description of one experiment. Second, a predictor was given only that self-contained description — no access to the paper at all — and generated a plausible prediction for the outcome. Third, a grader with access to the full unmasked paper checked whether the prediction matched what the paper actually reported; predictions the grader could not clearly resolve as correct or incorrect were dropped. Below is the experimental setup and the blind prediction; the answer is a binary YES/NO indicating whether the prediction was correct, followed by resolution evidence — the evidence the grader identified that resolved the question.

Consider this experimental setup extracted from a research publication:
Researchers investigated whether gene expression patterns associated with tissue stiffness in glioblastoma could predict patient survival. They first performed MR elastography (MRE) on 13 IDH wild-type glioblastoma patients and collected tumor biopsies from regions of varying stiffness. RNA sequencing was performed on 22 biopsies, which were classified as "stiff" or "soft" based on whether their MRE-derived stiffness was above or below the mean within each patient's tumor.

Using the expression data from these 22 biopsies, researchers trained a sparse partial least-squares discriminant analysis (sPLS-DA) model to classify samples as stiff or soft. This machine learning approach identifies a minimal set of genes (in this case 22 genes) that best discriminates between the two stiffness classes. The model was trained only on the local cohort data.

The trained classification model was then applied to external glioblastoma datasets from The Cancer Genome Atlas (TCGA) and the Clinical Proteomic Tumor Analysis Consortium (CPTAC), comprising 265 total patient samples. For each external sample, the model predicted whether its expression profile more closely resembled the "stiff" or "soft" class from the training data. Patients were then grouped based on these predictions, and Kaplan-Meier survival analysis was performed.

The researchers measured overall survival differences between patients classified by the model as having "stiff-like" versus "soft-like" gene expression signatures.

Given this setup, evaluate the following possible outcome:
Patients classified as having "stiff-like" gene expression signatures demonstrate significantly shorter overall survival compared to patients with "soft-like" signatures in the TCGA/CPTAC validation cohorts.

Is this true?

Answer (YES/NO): YES